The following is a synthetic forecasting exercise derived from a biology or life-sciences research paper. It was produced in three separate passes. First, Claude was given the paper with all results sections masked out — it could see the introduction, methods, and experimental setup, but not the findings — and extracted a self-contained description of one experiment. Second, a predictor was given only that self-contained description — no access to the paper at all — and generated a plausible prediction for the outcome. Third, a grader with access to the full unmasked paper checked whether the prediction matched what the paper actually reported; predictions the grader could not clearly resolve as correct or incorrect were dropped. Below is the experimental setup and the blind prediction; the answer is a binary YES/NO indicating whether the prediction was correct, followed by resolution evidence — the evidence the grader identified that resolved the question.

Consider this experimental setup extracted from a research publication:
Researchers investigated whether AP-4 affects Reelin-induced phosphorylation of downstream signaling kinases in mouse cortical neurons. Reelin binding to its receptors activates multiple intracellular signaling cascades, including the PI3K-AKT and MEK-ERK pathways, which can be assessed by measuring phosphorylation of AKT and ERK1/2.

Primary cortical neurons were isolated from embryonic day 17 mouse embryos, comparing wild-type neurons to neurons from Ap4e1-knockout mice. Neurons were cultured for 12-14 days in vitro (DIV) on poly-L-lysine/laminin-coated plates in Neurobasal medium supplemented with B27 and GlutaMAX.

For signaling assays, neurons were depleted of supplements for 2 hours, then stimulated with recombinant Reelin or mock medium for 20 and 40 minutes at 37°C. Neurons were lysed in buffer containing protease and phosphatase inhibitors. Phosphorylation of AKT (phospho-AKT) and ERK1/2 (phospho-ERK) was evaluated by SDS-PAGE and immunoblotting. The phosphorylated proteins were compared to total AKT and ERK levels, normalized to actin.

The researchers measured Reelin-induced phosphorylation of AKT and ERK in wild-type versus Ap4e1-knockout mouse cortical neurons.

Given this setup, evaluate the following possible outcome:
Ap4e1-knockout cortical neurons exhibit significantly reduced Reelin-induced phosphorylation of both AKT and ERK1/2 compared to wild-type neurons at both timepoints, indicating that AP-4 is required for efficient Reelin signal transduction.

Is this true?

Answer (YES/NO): NO